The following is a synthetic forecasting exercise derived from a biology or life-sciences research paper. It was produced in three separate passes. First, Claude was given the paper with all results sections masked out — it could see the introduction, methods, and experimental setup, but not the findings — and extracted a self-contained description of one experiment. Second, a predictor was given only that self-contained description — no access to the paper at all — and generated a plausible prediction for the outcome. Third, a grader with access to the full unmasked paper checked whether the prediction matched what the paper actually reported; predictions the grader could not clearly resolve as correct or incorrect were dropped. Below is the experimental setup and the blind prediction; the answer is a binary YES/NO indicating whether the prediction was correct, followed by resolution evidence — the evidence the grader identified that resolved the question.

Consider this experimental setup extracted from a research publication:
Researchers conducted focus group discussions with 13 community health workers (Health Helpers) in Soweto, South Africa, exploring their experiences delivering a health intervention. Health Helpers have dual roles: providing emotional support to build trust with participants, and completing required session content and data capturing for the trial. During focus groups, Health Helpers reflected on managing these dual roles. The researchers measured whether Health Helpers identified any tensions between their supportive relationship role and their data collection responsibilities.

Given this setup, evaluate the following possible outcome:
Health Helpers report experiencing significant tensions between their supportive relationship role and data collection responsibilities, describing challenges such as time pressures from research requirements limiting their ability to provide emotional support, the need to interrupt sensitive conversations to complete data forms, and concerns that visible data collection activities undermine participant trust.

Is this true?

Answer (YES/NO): NO